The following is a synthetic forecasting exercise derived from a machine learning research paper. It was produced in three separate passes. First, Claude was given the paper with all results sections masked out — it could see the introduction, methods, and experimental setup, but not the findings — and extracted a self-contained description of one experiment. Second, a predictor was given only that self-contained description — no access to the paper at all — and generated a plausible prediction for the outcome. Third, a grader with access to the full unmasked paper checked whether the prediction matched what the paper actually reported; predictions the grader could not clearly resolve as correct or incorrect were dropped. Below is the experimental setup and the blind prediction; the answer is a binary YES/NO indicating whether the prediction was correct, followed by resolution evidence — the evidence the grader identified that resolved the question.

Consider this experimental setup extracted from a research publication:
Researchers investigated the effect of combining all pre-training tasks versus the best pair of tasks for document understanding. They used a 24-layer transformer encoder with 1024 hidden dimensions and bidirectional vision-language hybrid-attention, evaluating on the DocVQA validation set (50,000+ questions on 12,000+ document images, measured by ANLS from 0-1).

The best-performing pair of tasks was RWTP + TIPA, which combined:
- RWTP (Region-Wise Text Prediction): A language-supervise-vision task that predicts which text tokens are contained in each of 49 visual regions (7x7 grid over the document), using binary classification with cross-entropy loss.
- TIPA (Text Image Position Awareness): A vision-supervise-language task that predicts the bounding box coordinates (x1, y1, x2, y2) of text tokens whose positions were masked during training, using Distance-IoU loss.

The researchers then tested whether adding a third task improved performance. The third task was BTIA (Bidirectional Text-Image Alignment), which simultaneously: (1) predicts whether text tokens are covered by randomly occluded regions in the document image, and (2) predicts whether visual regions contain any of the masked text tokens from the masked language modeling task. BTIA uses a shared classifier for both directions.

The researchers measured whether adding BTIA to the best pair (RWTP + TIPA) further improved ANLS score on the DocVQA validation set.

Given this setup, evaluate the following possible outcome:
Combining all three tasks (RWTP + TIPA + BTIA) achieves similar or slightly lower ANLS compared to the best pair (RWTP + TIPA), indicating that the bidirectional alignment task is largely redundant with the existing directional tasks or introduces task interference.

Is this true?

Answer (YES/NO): NO